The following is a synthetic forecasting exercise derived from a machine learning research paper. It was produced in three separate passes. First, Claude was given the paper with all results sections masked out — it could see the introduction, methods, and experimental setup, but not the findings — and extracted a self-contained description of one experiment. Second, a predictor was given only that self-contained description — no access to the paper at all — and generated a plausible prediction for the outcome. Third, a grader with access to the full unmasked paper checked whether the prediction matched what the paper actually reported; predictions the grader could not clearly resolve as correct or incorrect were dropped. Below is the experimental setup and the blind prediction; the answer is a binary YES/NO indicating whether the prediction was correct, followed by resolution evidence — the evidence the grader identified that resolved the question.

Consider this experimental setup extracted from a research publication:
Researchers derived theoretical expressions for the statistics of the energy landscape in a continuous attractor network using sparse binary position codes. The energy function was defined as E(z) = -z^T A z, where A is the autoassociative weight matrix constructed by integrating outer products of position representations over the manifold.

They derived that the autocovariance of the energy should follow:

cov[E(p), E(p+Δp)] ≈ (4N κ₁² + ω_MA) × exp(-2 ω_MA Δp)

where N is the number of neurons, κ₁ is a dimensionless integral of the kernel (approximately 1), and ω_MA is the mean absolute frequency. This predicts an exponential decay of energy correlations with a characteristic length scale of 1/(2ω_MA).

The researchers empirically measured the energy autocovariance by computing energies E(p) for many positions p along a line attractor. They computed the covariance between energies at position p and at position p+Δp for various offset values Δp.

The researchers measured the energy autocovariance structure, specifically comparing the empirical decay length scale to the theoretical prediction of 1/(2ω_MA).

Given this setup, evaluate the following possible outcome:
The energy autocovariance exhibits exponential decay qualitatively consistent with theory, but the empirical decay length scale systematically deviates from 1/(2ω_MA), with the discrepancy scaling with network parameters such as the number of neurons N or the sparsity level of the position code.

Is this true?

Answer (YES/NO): NO